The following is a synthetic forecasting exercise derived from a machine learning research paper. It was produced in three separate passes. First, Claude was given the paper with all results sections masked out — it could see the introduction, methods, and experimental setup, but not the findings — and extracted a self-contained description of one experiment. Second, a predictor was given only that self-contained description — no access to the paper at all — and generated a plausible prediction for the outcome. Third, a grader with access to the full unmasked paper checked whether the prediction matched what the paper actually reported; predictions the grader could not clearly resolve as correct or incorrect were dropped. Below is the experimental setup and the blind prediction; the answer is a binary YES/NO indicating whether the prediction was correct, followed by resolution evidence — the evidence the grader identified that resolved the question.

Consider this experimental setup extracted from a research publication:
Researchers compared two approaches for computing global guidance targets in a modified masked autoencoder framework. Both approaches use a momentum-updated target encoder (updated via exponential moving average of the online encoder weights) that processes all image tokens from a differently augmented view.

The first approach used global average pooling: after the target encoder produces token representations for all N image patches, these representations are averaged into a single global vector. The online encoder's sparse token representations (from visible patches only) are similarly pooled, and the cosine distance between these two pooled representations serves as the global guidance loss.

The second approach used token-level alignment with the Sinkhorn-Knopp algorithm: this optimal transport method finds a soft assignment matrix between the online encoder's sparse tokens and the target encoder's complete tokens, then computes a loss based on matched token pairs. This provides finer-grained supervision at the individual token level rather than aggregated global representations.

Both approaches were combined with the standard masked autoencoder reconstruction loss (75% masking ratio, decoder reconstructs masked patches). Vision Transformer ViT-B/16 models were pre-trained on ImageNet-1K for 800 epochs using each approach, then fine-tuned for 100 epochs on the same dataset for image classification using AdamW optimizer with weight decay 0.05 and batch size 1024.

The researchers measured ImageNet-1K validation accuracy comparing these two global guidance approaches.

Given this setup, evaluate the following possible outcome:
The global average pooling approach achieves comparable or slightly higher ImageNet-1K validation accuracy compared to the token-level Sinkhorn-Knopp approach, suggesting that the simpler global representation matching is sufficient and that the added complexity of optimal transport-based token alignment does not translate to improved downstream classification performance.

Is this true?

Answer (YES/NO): YES